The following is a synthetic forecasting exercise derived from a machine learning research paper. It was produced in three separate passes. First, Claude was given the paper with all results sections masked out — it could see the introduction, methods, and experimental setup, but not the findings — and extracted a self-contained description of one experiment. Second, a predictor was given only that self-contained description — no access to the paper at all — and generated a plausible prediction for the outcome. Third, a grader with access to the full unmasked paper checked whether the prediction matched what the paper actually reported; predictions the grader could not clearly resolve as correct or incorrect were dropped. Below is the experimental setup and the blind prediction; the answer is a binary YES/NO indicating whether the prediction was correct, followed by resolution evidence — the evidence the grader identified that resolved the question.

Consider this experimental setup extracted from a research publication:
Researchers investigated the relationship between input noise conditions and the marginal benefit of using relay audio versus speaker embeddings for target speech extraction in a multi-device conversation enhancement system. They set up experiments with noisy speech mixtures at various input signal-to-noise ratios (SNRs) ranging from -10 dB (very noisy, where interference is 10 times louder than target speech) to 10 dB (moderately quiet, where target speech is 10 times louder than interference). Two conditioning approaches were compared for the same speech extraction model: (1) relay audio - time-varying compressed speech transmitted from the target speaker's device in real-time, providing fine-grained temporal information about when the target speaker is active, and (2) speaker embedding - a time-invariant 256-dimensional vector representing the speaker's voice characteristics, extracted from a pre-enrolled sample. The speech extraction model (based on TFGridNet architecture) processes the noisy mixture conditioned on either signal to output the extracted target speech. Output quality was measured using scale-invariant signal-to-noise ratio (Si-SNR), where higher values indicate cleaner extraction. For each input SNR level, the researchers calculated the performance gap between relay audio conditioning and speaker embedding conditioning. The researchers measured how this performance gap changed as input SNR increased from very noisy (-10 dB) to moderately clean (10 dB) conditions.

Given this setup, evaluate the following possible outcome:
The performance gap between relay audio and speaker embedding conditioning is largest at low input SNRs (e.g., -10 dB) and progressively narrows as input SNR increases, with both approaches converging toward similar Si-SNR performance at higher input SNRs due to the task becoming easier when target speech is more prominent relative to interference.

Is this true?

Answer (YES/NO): YES